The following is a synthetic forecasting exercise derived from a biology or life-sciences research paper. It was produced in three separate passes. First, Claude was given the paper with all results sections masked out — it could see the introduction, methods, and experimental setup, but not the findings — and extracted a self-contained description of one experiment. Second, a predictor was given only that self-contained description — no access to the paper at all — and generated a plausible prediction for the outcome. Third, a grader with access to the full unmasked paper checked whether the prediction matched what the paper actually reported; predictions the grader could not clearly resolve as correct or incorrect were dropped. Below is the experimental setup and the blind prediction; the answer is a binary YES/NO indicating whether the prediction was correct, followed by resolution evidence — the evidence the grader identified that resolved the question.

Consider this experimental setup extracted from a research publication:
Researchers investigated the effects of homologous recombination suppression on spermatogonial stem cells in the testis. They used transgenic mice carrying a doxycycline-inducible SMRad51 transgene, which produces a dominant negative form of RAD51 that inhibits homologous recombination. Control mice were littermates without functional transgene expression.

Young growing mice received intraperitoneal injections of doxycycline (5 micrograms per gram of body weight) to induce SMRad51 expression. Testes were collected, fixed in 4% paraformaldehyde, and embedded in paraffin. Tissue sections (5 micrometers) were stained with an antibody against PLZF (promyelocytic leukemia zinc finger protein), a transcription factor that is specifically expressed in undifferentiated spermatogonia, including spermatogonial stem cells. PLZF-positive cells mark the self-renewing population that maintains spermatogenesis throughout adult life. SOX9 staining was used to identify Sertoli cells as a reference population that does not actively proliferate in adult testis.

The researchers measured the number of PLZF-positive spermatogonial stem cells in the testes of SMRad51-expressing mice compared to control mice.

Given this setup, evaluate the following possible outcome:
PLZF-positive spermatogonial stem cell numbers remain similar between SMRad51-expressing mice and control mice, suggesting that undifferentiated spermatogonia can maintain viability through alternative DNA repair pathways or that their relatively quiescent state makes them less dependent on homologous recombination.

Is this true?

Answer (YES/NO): NO